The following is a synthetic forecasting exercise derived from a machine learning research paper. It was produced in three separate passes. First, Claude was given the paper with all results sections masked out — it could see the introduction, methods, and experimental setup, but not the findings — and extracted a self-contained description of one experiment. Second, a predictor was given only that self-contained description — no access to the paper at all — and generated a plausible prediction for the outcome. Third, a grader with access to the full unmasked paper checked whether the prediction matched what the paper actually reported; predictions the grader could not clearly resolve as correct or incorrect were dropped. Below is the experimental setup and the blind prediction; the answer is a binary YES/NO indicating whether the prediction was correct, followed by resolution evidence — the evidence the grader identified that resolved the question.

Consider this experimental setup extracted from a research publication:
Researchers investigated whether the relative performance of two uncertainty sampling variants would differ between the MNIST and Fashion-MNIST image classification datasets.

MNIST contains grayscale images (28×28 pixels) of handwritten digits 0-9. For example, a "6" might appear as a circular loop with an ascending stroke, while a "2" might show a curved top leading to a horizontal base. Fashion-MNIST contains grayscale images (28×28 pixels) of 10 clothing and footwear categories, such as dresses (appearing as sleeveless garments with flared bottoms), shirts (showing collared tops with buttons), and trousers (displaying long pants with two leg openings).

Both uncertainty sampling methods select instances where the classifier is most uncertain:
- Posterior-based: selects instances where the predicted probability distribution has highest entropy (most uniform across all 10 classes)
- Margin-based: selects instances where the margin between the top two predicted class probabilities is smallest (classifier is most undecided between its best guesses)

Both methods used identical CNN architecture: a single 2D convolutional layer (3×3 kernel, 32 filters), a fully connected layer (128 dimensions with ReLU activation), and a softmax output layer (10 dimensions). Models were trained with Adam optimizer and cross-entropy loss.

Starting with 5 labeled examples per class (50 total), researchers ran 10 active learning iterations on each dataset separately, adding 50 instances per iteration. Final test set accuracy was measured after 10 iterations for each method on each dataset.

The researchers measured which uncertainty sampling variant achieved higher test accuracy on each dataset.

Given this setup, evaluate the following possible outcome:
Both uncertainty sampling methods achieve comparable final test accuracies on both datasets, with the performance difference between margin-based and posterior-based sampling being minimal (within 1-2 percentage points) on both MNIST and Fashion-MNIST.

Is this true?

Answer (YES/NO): NO